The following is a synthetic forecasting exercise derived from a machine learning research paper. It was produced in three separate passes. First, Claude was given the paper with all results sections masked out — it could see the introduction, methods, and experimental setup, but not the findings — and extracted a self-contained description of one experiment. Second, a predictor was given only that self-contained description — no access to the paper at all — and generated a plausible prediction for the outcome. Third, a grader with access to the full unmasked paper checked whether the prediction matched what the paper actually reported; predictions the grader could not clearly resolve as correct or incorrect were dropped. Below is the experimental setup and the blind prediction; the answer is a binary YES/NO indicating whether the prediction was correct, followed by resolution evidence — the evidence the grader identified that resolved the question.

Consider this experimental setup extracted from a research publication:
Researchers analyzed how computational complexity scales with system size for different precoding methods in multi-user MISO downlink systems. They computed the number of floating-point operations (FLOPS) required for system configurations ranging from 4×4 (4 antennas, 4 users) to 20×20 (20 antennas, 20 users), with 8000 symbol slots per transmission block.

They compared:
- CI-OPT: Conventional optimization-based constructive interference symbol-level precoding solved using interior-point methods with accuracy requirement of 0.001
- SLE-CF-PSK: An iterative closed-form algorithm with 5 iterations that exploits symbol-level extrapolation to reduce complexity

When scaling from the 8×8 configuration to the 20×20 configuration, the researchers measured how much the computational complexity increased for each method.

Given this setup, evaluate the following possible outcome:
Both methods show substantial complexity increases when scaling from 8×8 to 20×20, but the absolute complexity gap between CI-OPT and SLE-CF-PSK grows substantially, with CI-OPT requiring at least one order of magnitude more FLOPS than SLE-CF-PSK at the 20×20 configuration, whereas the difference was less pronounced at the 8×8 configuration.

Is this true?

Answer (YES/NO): YES